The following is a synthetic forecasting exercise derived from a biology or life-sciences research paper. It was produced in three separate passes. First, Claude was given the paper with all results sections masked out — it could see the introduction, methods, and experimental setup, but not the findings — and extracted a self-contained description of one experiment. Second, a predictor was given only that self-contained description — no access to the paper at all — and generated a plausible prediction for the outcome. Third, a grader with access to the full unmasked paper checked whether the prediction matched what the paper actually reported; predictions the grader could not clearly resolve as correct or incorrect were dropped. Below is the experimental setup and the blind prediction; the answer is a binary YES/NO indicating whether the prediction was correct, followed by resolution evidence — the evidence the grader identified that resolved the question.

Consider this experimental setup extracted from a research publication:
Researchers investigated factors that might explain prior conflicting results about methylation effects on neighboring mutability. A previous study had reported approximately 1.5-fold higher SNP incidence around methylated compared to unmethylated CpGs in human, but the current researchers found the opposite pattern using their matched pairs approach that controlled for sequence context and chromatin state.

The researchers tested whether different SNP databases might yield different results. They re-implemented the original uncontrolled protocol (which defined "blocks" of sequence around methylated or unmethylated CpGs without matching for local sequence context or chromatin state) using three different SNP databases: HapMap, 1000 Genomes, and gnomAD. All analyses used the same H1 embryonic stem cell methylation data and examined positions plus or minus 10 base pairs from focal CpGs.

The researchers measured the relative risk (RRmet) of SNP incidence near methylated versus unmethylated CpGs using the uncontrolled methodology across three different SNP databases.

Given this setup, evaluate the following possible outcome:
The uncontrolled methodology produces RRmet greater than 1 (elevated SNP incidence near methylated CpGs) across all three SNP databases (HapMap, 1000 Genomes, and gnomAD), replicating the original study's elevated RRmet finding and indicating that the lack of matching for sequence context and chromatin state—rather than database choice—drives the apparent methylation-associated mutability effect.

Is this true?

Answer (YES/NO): NO